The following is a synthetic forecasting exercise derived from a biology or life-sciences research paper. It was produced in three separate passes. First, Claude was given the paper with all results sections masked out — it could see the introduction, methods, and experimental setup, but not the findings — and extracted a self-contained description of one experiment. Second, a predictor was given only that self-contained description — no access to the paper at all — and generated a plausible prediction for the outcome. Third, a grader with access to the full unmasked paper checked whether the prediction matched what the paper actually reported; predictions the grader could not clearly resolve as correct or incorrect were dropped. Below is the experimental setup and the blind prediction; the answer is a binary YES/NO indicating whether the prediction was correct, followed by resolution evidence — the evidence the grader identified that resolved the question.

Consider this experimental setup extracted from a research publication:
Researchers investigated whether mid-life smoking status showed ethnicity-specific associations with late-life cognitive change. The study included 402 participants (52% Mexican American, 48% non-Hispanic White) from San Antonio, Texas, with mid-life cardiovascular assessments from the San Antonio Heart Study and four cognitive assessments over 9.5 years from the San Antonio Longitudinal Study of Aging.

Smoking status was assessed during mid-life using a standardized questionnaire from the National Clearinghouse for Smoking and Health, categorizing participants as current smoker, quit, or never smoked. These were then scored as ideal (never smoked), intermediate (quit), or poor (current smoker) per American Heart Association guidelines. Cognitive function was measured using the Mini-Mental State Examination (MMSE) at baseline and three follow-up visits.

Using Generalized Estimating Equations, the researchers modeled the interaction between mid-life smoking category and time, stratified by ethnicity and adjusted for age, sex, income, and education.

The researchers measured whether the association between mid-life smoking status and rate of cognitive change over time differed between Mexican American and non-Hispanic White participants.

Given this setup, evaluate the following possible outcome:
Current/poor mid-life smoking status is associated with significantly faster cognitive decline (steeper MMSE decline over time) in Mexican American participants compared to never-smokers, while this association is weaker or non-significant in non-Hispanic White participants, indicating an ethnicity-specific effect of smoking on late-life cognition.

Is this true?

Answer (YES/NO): NO